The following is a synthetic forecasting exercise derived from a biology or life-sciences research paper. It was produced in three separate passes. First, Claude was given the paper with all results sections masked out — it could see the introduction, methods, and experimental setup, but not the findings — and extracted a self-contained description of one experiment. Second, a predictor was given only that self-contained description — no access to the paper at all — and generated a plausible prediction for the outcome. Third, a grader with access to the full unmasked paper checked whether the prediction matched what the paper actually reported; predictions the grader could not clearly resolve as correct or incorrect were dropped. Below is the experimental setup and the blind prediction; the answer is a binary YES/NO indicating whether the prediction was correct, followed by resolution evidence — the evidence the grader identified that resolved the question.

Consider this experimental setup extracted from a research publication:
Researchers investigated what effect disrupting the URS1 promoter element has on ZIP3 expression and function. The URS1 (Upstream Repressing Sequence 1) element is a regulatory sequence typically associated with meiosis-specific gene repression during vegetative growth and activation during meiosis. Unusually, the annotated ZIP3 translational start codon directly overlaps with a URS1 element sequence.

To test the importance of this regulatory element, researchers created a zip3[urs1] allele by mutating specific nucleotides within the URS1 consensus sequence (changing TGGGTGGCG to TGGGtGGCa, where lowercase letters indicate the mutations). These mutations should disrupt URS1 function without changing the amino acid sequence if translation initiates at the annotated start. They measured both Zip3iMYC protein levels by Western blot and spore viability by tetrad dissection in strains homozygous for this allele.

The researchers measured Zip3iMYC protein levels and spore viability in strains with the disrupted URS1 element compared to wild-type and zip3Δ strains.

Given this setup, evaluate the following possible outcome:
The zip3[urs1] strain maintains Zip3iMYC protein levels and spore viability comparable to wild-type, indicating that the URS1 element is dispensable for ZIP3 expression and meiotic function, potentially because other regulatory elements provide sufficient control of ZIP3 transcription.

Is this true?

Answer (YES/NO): NO